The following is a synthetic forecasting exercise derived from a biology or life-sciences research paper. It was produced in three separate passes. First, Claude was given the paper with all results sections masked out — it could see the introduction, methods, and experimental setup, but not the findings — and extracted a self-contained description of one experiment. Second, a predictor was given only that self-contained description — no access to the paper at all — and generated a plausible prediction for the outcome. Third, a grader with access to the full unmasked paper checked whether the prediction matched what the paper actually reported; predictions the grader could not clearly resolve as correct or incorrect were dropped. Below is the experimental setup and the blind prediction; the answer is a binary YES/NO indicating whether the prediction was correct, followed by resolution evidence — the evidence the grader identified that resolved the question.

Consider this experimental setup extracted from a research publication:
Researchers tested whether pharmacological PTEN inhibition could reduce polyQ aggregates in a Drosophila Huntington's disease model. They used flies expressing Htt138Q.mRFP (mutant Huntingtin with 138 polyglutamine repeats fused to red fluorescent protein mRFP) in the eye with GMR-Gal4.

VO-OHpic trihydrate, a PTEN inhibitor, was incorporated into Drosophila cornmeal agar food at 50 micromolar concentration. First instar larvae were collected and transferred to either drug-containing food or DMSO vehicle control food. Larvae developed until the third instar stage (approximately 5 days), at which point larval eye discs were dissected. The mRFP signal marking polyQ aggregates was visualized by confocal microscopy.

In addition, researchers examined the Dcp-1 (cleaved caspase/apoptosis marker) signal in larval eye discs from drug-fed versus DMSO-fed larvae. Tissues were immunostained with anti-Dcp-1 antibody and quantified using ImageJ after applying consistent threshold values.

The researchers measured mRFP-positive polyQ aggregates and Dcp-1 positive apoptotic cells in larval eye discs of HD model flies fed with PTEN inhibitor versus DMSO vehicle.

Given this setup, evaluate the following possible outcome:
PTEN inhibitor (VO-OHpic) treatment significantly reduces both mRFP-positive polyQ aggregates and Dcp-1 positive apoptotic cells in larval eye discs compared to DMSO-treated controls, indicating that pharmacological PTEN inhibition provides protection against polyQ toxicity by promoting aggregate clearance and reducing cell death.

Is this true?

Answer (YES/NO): YES